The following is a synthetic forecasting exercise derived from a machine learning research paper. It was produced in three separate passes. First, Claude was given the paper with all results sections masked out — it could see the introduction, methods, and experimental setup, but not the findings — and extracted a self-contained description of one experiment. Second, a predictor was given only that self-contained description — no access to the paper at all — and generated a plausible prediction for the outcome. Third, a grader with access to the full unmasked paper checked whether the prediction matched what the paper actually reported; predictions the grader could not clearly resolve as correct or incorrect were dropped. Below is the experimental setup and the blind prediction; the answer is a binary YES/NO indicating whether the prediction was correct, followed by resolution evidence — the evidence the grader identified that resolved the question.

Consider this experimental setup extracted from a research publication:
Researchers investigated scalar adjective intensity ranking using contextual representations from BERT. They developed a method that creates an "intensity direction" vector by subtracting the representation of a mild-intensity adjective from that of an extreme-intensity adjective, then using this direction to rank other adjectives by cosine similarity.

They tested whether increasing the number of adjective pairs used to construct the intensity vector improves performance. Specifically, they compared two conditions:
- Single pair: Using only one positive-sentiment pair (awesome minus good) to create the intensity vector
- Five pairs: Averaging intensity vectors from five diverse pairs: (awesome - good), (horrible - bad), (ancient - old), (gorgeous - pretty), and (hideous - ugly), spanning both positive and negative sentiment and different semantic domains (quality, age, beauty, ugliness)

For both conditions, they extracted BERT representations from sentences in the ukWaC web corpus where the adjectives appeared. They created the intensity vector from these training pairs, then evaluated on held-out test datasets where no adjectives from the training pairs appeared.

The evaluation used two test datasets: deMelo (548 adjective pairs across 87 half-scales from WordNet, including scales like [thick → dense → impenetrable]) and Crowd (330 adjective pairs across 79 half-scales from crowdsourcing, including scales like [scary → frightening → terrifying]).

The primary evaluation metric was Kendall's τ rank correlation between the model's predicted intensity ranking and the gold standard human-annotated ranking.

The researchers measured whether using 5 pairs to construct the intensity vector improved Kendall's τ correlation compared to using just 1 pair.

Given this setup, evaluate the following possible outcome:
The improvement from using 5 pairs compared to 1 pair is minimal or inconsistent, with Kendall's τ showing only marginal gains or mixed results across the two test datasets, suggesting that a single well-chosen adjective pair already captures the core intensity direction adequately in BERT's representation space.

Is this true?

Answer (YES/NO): YES